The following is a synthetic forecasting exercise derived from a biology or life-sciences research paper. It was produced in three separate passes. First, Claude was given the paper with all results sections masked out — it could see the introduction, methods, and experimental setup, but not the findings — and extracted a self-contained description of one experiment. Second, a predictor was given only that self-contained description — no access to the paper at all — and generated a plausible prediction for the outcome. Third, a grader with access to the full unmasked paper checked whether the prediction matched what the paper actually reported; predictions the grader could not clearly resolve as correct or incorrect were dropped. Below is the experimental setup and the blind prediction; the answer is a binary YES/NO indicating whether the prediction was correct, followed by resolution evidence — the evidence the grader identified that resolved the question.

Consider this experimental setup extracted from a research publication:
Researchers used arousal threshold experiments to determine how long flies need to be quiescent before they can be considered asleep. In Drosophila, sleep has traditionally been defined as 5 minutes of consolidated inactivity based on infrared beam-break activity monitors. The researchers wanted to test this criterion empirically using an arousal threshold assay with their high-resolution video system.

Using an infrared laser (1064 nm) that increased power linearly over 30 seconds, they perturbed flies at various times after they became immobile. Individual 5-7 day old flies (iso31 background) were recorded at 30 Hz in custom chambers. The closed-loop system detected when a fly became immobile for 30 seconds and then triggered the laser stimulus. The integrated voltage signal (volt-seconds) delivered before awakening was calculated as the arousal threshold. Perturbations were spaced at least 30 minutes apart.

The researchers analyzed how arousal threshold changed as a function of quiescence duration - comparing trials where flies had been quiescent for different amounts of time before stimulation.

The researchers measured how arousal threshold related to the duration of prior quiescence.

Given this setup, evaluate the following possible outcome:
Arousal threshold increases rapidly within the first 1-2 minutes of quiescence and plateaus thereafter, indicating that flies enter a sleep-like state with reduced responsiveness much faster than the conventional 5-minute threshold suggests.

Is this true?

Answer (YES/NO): NO